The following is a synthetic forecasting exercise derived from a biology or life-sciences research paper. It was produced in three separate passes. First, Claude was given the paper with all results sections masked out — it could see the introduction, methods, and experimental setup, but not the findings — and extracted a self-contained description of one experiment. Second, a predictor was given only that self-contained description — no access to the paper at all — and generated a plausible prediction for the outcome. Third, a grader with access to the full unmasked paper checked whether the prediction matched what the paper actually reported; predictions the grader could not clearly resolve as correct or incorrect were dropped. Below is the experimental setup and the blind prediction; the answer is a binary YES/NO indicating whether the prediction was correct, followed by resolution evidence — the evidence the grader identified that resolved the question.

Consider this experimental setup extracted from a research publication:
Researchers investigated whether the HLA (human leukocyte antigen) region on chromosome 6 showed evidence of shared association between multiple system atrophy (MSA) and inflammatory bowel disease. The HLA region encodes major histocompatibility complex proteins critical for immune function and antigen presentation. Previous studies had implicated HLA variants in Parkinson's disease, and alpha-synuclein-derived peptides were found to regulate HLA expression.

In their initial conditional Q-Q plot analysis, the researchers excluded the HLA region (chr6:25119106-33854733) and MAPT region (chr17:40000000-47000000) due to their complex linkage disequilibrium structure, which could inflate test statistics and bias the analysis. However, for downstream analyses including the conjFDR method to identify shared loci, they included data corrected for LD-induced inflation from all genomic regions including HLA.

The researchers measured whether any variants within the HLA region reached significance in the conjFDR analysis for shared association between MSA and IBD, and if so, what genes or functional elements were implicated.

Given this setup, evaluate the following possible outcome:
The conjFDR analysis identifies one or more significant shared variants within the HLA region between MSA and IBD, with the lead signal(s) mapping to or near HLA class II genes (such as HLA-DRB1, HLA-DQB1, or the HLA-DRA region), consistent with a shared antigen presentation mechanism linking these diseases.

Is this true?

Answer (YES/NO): NO